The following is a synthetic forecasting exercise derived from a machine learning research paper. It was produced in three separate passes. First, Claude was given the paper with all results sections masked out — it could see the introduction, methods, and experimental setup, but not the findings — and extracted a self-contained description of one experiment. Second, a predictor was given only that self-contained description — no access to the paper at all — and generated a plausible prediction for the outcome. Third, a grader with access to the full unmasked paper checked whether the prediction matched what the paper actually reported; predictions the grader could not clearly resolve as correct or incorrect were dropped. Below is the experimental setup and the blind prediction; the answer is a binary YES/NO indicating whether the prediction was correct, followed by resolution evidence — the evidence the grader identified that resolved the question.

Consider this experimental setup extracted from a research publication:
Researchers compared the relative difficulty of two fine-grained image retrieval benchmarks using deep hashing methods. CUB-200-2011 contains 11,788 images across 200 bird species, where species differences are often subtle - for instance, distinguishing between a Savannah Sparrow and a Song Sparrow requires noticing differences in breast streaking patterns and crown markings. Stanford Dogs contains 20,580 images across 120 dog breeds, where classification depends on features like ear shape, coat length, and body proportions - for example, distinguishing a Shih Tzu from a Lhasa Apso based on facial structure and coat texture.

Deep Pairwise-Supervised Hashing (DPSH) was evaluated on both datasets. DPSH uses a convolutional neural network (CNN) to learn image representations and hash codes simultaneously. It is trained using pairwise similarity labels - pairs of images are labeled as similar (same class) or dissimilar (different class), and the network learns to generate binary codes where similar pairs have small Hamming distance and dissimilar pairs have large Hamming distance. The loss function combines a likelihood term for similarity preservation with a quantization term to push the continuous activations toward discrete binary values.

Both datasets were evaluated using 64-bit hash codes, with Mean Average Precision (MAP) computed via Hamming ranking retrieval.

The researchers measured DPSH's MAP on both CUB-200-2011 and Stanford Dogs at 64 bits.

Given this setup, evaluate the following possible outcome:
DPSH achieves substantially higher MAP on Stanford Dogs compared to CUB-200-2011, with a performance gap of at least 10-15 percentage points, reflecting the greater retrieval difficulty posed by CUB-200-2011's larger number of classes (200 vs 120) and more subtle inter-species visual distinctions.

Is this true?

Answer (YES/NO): YES